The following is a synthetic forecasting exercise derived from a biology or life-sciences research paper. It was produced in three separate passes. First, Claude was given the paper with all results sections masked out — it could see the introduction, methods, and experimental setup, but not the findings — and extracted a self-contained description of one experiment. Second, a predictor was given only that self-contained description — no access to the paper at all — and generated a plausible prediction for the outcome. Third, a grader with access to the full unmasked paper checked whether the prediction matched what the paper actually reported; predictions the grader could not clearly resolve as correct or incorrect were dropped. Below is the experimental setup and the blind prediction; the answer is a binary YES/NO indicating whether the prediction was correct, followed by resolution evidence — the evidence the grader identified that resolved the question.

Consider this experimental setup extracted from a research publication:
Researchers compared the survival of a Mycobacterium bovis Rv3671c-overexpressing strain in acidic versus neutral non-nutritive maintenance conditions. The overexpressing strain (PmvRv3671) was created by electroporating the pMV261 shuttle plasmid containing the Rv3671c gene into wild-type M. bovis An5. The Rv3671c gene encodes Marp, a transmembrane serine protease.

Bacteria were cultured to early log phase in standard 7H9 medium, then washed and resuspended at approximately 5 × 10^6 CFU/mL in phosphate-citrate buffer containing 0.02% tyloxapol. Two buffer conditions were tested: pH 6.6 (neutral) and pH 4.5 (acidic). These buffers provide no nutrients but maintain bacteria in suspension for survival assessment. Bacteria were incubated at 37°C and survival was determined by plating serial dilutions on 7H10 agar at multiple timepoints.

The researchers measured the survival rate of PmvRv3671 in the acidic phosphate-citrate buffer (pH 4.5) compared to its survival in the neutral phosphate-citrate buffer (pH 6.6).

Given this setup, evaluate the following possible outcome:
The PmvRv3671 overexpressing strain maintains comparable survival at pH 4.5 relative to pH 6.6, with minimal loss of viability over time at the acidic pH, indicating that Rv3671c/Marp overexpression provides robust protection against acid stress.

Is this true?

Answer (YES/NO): NO